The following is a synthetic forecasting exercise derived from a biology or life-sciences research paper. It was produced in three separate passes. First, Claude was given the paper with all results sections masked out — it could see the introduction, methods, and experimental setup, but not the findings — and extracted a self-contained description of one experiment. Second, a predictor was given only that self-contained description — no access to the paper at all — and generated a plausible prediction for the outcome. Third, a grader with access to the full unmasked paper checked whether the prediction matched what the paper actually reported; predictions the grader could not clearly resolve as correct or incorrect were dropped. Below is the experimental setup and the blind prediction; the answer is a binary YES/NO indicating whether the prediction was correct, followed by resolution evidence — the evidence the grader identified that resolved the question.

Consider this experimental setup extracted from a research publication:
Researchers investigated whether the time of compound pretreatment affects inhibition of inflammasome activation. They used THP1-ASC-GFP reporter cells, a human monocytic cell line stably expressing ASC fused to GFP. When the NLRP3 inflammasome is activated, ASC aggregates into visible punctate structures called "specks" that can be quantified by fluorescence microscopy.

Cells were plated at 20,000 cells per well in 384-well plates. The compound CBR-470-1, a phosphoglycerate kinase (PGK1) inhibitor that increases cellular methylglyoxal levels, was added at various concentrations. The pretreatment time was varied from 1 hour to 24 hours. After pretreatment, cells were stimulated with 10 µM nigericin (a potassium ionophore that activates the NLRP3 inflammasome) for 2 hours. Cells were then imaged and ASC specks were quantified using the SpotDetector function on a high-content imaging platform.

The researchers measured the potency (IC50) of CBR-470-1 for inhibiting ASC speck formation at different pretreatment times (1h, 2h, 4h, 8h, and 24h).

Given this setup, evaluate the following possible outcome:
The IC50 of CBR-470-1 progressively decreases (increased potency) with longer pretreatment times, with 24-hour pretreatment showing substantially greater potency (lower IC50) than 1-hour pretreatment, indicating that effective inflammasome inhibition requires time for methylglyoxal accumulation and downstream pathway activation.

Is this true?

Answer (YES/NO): NO